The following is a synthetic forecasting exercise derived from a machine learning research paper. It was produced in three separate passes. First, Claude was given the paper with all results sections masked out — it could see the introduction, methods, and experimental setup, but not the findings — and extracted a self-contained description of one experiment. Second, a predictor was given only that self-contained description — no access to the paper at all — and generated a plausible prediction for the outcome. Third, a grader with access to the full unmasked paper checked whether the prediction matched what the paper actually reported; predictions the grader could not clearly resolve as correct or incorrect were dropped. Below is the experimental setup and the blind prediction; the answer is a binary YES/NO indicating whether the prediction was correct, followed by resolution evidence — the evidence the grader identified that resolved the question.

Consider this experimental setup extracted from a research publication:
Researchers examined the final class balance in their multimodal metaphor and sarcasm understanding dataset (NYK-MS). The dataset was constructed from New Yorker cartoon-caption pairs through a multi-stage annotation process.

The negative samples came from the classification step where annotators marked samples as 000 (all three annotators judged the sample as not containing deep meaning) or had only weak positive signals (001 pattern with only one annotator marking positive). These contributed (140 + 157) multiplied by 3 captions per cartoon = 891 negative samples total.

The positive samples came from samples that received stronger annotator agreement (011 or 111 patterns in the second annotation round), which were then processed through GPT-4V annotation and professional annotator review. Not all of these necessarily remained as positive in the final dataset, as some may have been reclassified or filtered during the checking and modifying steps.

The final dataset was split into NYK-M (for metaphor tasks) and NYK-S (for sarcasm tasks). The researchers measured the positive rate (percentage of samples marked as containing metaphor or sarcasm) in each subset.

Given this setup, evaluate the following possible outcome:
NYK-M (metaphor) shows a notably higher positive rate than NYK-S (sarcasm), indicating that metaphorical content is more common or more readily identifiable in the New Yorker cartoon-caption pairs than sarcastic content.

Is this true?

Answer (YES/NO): NO